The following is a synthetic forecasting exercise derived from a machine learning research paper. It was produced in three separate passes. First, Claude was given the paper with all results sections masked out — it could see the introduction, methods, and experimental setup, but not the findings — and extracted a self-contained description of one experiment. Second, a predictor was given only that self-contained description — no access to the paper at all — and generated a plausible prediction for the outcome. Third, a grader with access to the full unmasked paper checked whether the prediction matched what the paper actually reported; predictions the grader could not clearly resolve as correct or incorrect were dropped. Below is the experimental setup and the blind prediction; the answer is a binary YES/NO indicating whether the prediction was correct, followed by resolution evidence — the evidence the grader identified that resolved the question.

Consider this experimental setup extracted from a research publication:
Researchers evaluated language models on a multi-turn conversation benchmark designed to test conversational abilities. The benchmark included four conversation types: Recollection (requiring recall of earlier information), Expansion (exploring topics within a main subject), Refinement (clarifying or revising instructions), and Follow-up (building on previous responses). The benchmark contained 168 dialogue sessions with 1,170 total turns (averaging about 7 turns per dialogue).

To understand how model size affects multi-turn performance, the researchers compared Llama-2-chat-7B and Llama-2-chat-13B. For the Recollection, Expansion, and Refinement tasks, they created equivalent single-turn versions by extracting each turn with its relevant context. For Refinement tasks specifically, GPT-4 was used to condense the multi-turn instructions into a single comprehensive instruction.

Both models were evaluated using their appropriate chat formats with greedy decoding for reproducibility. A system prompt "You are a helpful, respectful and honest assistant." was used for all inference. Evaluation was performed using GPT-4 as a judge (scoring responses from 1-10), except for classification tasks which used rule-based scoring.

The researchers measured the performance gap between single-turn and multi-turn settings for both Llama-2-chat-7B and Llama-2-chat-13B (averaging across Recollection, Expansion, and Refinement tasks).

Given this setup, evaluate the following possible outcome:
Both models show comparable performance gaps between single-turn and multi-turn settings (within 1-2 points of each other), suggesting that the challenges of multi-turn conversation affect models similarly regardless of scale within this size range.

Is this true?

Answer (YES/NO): YES